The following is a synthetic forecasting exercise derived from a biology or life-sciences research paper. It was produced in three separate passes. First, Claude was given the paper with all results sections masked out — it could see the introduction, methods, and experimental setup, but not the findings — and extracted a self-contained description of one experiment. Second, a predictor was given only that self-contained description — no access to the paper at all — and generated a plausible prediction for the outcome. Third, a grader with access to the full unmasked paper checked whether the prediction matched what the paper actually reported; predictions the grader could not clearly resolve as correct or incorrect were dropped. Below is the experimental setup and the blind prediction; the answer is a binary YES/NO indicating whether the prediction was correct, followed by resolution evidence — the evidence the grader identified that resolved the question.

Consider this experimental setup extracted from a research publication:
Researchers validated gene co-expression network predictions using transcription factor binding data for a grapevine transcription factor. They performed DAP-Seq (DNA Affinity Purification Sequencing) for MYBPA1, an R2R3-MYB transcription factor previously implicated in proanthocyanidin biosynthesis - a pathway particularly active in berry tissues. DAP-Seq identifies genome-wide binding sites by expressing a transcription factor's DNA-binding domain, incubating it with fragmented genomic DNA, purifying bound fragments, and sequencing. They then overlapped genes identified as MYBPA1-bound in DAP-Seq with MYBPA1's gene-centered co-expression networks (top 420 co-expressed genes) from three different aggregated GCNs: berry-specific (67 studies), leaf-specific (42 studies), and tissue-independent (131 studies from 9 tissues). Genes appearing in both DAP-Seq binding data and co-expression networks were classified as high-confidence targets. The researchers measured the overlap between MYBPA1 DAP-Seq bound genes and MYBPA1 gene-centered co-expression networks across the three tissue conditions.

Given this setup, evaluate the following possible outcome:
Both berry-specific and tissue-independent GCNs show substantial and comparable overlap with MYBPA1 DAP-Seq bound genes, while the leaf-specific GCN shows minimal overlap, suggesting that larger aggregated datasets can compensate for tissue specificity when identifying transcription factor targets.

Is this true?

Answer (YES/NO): NO